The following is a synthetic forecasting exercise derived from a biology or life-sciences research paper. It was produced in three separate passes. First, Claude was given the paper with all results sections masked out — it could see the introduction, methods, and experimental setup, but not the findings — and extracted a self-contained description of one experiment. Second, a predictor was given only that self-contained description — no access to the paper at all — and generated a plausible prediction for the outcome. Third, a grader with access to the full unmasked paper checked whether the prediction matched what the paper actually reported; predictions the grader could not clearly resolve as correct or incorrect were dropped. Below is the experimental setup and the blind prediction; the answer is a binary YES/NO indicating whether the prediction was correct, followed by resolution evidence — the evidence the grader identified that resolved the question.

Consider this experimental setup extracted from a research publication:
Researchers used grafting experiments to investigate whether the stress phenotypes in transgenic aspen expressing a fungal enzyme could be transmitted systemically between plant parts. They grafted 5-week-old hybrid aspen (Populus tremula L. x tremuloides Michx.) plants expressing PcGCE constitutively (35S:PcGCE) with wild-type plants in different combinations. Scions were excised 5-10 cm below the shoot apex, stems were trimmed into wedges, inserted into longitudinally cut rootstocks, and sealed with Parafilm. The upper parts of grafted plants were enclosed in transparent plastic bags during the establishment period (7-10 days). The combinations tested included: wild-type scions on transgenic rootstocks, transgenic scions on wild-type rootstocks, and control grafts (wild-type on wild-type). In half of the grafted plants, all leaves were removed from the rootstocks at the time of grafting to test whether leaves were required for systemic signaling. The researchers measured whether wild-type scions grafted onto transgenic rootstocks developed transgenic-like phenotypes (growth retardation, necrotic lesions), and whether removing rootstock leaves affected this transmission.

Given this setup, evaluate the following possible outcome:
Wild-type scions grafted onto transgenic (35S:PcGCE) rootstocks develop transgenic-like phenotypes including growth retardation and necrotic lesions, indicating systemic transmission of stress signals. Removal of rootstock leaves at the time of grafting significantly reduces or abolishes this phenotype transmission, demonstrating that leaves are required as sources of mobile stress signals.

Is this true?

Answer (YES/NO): NO